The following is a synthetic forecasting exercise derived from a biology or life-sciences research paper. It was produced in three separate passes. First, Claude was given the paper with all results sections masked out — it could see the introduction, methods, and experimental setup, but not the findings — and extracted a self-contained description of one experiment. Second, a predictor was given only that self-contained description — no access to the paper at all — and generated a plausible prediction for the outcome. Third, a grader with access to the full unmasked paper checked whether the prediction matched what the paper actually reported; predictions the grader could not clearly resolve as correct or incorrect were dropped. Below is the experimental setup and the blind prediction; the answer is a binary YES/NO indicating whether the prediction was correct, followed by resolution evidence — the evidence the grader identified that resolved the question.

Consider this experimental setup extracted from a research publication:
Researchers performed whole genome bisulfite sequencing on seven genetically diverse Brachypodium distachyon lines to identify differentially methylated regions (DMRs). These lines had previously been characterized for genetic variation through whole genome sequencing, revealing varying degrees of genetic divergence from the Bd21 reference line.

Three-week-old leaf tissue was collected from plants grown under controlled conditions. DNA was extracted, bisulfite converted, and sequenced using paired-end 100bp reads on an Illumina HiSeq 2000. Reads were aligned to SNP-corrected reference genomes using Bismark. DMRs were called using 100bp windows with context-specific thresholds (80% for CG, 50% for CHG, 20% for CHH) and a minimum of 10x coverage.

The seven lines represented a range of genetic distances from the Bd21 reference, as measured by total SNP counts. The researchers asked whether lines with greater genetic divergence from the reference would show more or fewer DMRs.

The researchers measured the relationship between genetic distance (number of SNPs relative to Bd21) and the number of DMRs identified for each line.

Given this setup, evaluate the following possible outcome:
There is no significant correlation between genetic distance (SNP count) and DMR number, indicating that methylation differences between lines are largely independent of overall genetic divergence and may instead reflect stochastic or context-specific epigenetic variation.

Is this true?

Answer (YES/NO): NO